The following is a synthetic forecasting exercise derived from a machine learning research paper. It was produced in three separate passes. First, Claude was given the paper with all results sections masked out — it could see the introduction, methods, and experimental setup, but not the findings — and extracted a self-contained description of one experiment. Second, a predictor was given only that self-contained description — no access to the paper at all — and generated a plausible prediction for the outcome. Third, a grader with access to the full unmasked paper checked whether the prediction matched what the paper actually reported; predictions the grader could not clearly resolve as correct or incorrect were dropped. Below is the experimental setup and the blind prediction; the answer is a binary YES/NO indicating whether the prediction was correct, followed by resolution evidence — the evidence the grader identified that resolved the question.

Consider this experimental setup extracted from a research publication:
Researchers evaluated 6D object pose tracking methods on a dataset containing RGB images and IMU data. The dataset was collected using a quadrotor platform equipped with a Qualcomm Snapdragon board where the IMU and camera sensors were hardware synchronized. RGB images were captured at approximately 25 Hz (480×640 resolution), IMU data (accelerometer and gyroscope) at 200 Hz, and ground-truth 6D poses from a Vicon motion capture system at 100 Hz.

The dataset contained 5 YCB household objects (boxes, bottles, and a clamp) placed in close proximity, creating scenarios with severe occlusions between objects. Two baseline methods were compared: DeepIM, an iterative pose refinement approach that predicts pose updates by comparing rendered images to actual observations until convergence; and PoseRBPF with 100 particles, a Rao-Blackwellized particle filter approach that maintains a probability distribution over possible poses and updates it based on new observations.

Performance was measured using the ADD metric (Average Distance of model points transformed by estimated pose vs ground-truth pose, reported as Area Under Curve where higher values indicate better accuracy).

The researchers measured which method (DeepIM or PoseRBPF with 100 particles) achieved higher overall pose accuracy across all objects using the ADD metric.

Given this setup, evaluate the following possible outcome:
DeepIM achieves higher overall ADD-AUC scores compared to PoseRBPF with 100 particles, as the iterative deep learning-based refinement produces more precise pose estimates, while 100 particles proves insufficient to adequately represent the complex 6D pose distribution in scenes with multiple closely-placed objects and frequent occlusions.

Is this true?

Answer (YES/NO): YES